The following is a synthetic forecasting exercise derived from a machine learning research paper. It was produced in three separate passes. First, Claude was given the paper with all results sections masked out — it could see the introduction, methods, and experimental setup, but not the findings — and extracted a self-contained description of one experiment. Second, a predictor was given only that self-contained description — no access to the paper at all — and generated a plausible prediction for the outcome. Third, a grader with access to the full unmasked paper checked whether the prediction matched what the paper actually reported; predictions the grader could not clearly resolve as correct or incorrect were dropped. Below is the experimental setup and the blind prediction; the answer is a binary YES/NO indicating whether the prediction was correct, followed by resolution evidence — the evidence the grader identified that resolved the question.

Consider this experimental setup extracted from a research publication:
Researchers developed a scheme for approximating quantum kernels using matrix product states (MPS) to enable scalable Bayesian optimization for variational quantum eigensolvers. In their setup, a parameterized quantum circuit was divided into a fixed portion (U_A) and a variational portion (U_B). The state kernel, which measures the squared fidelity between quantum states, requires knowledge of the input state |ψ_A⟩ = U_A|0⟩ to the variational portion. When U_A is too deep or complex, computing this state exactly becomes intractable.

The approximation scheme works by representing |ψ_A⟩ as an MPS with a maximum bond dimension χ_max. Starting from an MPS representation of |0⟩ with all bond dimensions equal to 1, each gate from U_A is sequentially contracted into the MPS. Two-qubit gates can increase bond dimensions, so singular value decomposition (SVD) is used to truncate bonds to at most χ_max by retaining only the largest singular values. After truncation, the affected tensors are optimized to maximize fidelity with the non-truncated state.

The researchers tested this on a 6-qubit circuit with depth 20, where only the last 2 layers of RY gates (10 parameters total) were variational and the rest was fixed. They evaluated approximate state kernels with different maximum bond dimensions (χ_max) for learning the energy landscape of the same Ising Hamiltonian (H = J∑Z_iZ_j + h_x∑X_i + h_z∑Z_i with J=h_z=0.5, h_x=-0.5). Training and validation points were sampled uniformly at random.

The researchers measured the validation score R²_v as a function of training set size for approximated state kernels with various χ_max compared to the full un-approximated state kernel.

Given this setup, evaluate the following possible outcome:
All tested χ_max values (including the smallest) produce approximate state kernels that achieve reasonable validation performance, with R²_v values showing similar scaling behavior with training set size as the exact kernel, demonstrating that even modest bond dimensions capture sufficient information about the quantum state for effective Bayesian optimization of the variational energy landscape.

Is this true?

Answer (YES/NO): NO